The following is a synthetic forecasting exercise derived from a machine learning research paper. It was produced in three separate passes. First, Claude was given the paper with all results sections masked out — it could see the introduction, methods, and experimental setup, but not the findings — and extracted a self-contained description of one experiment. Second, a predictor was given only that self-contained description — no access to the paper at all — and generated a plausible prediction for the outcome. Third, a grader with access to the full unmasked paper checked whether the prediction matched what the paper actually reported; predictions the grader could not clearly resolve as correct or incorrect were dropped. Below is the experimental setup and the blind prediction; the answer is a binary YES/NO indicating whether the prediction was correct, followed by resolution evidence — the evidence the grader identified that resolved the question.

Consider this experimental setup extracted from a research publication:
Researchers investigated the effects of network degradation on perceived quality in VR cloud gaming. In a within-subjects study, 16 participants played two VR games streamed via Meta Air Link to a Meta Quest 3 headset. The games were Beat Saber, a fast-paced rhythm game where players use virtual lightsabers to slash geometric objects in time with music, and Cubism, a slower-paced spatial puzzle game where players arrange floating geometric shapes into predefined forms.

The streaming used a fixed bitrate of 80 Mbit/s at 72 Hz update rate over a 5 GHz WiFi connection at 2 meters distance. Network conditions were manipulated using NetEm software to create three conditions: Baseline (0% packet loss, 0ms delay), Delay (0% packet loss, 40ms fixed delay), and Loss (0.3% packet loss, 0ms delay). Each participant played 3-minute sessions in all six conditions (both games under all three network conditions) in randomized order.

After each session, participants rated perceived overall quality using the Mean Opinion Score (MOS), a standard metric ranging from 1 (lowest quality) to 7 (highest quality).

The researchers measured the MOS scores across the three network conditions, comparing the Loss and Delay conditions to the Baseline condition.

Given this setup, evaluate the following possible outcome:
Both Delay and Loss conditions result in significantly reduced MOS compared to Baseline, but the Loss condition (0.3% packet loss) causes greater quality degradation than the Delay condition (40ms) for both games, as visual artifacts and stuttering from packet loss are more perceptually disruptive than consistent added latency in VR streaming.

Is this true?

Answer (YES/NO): NO